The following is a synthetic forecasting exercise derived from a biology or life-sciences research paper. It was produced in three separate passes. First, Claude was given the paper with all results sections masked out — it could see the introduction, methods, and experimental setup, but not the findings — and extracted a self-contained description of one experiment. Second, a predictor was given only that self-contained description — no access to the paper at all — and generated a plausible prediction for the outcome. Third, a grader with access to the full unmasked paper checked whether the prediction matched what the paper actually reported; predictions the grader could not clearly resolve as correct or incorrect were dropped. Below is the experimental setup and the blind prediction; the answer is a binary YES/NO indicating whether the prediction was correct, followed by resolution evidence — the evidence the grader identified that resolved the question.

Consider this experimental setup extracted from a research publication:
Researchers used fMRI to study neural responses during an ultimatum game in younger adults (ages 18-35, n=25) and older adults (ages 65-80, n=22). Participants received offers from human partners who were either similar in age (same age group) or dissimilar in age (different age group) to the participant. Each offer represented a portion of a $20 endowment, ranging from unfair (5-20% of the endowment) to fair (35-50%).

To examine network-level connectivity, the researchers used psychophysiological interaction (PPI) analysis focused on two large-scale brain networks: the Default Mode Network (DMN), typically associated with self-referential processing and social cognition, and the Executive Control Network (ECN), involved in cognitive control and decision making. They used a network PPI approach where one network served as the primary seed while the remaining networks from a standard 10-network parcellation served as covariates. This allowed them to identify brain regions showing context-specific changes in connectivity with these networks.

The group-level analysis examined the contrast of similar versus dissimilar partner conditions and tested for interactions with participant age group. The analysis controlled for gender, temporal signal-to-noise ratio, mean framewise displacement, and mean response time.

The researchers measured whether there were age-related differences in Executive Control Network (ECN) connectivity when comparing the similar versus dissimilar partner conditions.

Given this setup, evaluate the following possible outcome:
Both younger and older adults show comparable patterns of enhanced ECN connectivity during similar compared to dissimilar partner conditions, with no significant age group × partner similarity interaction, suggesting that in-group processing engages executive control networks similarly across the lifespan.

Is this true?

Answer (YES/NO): NO